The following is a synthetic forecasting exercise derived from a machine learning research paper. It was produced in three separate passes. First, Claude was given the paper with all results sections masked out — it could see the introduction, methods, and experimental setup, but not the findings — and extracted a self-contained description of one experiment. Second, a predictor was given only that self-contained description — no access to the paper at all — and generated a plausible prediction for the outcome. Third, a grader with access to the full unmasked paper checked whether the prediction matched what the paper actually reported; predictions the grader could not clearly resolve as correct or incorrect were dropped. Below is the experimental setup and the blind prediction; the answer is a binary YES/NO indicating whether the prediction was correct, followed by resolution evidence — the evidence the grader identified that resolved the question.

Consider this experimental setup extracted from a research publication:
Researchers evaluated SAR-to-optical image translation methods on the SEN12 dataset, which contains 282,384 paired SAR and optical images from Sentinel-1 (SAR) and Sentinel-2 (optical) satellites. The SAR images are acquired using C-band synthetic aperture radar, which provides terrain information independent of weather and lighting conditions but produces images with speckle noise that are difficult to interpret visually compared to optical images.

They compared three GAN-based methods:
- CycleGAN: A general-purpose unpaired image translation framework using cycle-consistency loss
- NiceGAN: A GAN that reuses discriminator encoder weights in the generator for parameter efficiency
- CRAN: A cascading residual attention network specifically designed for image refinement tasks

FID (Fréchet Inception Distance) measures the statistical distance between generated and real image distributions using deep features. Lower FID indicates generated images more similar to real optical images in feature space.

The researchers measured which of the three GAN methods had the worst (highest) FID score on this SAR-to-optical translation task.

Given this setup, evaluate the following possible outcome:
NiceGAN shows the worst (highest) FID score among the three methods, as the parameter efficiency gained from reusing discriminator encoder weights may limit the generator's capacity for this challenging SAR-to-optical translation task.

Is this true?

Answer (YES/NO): NO